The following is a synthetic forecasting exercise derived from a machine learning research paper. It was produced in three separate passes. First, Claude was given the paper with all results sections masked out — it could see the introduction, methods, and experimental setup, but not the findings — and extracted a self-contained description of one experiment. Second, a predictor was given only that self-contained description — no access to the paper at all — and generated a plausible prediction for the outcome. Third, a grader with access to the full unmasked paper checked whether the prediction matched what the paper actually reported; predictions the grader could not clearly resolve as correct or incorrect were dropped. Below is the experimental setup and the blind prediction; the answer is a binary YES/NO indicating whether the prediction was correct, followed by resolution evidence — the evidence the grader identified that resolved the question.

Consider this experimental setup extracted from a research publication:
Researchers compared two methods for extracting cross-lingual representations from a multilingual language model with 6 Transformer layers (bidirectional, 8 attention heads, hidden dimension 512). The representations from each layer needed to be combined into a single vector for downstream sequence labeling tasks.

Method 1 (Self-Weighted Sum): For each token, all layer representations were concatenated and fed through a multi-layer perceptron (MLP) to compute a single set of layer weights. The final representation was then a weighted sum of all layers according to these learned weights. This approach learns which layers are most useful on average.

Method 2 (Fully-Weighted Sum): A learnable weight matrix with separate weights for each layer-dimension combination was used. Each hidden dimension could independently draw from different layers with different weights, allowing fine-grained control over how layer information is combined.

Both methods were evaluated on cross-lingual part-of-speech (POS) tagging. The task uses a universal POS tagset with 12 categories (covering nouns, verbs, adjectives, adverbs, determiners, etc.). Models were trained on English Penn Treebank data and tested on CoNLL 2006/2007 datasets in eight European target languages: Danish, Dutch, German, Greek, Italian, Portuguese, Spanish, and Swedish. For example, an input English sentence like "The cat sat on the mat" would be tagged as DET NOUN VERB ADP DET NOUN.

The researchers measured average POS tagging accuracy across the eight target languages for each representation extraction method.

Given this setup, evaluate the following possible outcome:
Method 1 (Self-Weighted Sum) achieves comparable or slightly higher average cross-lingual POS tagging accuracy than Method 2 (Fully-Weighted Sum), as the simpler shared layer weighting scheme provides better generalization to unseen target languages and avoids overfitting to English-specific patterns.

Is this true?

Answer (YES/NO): NO